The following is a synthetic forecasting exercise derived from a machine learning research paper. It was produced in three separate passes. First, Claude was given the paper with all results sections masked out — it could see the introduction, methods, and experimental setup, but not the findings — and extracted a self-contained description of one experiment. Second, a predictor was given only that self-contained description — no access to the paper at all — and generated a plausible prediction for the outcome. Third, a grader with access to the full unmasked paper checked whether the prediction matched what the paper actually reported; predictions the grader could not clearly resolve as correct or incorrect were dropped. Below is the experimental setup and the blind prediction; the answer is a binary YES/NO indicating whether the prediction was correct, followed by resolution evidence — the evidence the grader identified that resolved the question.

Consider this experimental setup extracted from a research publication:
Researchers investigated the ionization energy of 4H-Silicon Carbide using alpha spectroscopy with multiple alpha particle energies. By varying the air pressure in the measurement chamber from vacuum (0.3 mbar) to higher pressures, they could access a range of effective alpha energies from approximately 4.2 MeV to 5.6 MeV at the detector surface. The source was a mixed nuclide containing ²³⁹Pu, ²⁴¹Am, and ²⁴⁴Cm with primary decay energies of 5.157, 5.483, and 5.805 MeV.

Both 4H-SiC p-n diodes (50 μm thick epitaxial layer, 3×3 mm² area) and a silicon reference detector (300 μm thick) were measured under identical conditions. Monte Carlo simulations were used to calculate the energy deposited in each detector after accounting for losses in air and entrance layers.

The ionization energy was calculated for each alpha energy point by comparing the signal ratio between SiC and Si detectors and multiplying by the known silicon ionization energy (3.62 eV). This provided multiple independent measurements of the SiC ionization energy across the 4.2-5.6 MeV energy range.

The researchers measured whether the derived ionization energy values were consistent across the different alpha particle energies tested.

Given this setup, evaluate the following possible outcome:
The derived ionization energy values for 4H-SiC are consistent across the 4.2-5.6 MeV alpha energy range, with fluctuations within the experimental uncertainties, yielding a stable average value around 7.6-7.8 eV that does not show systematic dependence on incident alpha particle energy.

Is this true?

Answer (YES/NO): NO